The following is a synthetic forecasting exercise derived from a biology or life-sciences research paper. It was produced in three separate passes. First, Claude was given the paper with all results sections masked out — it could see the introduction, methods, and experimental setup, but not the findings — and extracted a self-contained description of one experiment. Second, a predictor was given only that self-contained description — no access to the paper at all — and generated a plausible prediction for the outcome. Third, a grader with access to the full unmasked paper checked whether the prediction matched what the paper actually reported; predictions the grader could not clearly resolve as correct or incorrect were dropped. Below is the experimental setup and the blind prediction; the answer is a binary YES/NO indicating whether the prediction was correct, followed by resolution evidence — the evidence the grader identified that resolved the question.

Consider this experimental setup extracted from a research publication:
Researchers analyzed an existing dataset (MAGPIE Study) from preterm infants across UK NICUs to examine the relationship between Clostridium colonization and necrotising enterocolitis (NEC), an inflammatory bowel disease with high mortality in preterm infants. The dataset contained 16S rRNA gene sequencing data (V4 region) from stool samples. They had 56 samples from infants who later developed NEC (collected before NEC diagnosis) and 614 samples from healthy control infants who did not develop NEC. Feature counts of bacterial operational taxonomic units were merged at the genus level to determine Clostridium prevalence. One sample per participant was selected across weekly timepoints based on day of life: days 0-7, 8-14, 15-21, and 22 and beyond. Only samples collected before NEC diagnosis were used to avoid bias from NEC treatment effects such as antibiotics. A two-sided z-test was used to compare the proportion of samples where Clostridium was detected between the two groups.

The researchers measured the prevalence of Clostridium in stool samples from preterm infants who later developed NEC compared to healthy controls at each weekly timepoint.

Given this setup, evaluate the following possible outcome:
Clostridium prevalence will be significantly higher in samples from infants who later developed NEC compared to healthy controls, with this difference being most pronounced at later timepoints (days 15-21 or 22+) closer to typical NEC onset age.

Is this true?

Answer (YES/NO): NO